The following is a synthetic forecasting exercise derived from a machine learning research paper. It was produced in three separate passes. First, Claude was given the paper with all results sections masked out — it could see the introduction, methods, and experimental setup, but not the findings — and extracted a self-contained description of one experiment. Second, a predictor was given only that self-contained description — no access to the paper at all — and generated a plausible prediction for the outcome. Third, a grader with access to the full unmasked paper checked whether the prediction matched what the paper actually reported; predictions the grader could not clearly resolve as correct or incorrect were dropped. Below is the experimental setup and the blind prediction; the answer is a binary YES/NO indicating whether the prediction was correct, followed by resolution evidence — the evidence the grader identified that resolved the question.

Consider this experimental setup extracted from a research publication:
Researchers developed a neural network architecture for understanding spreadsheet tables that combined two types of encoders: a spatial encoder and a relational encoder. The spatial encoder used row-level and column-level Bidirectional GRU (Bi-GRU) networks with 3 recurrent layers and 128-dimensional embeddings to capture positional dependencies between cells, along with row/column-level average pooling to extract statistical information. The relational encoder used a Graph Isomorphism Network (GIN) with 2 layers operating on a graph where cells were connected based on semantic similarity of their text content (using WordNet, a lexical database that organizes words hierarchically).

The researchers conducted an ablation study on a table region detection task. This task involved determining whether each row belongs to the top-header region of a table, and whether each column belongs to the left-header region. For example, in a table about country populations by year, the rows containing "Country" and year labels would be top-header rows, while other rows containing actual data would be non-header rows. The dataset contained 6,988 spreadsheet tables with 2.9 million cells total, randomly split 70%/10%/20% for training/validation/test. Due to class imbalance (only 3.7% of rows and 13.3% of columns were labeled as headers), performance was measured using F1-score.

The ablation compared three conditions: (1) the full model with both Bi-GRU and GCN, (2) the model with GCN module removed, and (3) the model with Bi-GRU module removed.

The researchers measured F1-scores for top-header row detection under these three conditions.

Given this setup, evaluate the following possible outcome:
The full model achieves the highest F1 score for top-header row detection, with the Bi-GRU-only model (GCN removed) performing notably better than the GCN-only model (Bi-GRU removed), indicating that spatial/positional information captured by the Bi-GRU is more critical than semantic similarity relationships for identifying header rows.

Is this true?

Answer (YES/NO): YES